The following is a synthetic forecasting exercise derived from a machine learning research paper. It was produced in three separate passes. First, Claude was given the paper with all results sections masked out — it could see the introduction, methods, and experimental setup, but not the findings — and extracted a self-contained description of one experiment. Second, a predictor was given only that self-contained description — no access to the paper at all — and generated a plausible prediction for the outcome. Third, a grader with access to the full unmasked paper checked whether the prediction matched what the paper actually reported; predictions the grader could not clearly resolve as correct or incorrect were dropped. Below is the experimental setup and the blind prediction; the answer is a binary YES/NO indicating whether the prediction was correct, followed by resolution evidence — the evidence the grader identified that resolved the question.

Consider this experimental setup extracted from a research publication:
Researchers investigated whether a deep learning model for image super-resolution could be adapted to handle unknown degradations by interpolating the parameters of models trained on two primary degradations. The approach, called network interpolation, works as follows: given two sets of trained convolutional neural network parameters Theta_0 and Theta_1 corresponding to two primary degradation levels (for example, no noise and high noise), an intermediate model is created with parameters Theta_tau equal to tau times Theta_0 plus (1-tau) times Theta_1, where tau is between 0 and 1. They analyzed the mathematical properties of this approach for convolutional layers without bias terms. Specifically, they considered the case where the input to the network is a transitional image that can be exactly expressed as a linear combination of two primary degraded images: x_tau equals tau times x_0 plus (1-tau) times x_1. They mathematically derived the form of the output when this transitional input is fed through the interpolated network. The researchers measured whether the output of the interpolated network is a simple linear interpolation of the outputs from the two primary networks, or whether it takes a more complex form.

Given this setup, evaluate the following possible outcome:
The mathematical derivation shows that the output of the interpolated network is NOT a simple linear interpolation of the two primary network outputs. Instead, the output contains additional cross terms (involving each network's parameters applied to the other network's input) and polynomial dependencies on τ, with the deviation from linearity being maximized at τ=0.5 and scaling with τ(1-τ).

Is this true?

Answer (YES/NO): YES